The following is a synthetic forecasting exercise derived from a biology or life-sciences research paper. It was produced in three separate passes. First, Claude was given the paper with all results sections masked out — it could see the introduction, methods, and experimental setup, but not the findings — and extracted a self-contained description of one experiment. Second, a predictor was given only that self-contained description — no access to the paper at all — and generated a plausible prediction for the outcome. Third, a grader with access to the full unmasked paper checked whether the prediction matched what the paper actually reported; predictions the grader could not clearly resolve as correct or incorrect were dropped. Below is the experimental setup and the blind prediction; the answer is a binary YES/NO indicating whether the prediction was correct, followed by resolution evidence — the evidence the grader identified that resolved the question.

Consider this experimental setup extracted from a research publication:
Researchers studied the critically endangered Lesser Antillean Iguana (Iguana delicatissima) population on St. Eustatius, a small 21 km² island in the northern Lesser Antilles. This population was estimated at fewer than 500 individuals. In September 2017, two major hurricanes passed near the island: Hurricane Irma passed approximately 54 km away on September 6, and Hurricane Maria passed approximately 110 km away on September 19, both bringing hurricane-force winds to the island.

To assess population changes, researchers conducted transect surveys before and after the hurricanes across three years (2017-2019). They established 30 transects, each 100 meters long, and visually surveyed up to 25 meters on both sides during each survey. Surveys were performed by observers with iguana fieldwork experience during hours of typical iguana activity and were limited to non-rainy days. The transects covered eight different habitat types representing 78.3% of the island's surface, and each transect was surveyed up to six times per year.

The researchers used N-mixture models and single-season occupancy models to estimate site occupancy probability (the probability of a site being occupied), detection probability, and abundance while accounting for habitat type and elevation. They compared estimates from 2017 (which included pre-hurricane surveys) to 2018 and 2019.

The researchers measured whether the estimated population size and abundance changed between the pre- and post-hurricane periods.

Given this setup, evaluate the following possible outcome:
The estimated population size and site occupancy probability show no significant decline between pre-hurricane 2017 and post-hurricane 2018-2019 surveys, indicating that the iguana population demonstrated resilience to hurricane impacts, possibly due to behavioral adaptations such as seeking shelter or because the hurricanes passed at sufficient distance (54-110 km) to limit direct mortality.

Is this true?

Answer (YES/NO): NO